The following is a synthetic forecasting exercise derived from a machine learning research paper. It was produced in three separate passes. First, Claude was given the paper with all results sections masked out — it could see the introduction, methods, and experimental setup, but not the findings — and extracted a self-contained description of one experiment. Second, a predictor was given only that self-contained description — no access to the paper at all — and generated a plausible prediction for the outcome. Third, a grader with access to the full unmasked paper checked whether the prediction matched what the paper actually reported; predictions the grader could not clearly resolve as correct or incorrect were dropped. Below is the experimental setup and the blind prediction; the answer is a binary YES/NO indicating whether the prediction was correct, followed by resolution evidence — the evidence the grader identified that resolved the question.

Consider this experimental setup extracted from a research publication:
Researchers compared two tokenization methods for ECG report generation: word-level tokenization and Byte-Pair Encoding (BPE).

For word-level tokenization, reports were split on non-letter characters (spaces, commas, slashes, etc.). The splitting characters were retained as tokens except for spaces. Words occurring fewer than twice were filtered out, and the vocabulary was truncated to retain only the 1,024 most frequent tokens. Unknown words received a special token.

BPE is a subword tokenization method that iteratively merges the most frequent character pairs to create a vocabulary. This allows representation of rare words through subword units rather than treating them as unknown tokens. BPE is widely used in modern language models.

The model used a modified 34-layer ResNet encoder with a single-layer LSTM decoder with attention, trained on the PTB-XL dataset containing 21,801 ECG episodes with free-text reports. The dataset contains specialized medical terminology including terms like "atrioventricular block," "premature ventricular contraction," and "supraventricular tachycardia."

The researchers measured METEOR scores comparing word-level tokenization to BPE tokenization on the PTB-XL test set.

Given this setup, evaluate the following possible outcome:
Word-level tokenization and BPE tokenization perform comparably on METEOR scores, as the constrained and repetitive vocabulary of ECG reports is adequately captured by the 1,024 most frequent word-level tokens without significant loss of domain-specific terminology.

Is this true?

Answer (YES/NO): NO